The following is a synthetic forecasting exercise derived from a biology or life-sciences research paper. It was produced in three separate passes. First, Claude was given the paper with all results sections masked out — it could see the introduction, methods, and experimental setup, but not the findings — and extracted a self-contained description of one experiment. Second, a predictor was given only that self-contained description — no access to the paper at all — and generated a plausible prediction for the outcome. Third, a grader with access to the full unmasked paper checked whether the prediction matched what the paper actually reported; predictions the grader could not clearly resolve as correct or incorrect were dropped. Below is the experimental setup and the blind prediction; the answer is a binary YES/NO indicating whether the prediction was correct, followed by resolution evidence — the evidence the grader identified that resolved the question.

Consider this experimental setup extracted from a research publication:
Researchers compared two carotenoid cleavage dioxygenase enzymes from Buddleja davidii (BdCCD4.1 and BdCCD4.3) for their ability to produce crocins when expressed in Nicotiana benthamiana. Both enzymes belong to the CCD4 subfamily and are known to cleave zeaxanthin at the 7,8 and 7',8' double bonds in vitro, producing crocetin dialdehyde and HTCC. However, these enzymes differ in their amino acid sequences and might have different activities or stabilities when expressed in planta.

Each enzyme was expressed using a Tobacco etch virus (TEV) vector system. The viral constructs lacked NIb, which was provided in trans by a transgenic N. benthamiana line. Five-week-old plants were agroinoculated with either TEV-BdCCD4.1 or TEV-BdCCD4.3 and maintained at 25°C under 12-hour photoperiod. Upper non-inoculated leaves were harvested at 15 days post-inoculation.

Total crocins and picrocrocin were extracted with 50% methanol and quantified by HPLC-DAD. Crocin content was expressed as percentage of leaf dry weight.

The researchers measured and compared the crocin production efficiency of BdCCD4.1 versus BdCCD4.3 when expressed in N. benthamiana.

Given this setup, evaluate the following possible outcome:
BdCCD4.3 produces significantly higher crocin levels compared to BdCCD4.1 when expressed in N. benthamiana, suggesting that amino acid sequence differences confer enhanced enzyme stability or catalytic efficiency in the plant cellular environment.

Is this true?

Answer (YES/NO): NO